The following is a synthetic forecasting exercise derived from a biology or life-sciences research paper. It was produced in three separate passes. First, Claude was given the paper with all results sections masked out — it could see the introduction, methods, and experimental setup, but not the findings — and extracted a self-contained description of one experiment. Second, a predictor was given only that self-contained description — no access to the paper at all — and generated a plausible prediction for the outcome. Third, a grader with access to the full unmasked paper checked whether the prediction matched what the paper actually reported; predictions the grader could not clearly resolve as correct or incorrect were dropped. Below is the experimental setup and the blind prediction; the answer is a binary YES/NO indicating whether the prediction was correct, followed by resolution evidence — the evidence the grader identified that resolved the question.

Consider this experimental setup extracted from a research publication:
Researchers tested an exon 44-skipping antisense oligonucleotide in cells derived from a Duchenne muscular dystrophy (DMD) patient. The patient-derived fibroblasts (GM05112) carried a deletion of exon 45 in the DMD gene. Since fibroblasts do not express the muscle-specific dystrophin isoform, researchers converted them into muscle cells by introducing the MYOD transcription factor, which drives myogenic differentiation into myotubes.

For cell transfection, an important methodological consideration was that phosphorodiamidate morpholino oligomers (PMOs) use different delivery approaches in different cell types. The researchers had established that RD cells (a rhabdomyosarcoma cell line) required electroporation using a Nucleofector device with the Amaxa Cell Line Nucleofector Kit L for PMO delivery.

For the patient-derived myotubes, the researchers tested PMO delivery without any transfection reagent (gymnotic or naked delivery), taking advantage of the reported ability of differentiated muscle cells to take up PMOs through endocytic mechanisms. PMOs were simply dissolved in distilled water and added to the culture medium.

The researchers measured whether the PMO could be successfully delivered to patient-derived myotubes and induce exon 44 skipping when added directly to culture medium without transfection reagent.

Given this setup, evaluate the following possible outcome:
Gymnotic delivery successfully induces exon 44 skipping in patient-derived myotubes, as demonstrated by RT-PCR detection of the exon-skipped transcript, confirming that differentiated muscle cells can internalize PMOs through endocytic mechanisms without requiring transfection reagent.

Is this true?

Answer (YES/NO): YES